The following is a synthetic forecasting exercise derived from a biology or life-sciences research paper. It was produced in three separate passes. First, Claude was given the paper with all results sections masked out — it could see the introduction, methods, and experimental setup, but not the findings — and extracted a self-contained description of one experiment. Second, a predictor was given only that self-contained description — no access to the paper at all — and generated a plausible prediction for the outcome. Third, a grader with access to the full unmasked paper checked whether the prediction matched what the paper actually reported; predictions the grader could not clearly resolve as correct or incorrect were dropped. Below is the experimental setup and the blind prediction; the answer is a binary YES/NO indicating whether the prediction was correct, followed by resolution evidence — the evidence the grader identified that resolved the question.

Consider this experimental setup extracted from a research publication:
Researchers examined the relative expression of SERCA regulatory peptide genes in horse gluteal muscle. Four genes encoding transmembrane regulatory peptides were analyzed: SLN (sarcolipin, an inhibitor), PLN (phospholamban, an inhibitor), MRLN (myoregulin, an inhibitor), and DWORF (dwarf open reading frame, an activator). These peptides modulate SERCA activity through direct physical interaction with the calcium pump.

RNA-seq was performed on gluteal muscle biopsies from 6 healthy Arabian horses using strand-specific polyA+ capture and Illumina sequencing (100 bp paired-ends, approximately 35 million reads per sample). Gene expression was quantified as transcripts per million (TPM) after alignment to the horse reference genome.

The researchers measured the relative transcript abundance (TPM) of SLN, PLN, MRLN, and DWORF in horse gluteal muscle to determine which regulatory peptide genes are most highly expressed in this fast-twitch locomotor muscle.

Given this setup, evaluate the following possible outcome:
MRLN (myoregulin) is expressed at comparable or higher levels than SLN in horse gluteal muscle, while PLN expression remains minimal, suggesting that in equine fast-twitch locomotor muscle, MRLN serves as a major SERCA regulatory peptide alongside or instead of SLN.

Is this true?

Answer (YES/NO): NO